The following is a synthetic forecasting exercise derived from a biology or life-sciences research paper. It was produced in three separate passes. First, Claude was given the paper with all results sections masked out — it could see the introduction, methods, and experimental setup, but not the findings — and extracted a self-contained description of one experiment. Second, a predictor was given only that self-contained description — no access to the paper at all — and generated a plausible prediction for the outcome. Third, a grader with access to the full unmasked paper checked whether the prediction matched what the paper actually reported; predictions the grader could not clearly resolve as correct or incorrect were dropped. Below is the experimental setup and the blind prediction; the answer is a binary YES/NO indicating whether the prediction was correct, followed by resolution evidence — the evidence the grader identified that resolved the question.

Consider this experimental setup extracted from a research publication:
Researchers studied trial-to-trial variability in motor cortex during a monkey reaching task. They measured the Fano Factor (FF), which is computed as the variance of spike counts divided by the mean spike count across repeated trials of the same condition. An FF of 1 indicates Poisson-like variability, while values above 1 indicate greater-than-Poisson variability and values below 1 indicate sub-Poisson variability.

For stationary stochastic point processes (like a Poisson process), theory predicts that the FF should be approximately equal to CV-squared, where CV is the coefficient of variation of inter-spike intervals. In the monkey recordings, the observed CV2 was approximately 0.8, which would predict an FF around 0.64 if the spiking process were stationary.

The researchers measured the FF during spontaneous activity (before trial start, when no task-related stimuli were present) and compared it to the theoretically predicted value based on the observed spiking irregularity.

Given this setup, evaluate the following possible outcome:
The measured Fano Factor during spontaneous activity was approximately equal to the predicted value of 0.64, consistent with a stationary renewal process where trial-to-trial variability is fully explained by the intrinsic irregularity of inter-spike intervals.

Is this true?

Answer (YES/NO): NO